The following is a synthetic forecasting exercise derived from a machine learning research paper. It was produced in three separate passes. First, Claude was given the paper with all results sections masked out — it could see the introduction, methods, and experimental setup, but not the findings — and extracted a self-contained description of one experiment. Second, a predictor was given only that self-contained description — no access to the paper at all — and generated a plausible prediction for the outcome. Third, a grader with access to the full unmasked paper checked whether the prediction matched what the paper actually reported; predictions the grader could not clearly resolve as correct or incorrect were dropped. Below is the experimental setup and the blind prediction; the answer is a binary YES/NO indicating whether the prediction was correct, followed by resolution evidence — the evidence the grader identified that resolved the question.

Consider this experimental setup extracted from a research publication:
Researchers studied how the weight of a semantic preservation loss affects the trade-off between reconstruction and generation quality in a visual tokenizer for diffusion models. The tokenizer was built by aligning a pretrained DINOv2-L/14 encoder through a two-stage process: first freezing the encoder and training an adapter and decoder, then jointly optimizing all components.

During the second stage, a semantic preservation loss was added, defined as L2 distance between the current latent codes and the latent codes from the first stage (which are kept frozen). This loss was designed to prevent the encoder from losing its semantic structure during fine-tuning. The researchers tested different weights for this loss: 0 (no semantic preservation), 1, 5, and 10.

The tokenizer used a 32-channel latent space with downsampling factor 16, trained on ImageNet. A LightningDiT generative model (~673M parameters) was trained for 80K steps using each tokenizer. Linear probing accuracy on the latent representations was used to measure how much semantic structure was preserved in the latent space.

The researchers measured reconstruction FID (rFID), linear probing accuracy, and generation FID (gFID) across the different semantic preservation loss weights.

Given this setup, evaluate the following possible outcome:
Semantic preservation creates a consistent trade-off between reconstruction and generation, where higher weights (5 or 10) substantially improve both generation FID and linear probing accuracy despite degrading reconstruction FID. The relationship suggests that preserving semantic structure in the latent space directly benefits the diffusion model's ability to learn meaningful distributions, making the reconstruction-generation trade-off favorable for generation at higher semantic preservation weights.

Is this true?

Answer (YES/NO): NO